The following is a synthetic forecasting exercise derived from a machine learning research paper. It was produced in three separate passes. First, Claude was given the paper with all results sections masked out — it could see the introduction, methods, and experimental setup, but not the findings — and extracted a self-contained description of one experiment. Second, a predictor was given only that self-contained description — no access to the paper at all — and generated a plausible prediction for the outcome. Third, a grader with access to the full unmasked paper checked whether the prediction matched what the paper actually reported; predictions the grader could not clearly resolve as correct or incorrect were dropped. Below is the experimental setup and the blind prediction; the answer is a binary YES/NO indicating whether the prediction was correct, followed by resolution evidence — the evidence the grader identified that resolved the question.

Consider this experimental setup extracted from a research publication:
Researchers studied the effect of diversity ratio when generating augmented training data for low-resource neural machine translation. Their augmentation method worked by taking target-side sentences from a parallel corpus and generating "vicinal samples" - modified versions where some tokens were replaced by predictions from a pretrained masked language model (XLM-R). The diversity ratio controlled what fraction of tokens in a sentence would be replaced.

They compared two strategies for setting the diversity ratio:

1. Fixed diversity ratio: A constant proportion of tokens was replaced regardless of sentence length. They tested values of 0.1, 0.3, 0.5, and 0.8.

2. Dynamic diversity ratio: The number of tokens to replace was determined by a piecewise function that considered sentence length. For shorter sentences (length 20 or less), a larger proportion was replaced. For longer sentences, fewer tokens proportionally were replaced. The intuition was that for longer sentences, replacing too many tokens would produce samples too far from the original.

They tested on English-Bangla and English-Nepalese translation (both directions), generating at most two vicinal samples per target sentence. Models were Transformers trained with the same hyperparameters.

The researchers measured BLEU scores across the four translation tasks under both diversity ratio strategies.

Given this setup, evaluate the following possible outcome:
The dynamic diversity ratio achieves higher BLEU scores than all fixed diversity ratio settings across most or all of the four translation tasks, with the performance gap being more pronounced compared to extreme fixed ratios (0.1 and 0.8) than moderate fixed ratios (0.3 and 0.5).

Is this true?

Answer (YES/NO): YES